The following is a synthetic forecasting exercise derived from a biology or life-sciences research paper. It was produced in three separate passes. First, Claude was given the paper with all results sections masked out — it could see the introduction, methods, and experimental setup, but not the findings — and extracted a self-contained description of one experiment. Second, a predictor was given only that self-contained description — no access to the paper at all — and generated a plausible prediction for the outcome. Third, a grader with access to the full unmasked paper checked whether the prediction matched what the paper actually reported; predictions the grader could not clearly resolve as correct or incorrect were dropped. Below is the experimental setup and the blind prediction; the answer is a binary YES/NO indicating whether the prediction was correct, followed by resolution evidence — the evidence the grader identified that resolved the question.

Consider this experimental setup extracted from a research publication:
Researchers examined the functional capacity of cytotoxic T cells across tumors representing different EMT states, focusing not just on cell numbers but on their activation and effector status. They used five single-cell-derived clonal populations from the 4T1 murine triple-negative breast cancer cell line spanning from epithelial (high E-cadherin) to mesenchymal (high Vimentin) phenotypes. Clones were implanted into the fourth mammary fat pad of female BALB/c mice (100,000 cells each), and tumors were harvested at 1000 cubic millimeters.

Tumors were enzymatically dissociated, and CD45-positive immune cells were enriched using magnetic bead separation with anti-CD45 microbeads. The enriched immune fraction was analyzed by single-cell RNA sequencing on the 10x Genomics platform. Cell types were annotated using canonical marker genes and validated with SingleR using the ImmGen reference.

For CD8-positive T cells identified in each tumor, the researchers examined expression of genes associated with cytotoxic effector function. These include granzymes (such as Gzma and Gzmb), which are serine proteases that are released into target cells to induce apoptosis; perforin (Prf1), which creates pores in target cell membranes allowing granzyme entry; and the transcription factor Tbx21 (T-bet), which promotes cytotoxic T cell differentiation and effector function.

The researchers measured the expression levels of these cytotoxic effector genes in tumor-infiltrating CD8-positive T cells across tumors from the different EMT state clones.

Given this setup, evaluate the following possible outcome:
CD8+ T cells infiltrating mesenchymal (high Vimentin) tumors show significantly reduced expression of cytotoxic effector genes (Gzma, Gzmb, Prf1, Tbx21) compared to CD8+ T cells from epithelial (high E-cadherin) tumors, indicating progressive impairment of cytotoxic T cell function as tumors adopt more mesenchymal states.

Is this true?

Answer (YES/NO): NO